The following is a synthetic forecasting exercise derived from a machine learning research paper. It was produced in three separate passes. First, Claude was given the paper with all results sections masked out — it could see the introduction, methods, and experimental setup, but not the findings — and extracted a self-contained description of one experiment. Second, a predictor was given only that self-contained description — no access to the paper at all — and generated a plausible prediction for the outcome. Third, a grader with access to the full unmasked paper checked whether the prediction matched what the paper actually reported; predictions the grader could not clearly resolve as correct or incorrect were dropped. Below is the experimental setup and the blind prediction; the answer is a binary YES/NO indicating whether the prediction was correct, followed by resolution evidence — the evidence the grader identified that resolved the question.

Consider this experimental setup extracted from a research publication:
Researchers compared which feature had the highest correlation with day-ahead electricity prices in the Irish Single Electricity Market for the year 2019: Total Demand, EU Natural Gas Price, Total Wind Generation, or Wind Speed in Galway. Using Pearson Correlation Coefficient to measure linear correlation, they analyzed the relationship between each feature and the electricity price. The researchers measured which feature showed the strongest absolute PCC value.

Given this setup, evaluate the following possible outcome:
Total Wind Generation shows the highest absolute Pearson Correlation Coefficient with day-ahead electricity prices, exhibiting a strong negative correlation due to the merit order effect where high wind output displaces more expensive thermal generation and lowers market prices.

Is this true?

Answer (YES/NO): NO